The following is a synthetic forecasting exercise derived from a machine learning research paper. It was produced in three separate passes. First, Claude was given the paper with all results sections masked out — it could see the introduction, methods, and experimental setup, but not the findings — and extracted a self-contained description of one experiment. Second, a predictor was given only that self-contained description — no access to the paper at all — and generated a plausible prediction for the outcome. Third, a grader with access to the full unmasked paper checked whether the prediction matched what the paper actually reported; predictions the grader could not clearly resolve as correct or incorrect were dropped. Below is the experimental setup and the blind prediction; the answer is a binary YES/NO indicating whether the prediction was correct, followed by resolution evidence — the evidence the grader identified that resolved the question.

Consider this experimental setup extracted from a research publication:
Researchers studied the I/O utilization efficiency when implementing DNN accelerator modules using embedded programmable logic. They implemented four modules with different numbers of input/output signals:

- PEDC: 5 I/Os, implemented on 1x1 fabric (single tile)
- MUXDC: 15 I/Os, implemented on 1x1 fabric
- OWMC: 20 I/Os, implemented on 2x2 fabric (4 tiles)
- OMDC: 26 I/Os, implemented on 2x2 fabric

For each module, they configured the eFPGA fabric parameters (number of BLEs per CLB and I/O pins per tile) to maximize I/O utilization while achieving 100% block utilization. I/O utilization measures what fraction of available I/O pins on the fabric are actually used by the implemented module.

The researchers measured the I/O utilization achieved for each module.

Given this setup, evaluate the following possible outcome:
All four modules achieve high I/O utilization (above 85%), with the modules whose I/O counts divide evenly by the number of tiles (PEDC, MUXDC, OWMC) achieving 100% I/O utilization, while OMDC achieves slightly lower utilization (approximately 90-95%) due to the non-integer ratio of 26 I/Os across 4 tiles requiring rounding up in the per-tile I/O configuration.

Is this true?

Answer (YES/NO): NO